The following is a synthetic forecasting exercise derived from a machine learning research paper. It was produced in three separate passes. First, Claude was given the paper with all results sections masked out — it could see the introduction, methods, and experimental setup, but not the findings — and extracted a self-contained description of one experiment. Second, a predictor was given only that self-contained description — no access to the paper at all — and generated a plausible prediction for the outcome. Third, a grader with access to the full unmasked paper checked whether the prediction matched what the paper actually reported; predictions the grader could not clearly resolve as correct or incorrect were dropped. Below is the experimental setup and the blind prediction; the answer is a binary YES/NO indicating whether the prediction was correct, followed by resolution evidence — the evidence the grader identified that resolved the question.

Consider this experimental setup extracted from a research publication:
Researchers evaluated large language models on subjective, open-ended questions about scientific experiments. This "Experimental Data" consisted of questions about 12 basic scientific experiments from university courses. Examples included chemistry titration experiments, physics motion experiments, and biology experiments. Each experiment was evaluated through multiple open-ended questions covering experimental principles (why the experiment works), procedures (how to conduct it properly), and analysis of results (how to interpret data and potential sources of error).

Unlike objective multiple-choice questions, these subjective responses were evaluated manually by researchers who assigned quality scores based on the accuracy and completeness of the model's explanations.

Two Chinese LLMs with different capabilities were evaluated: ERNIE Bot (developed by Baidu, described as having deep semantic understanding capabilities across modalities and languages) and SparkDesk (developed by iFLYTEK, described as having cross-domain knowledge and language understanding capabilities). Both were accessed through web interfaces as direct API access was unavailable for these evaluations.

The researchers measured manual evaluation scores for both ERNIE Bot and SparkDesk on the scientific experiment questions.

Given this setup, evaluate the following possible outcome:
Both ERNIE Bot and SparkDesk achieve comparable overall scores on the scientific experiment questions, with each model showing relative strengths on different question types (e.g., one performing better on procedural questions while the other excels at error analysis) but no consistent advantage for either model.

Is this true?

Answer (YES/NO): NO